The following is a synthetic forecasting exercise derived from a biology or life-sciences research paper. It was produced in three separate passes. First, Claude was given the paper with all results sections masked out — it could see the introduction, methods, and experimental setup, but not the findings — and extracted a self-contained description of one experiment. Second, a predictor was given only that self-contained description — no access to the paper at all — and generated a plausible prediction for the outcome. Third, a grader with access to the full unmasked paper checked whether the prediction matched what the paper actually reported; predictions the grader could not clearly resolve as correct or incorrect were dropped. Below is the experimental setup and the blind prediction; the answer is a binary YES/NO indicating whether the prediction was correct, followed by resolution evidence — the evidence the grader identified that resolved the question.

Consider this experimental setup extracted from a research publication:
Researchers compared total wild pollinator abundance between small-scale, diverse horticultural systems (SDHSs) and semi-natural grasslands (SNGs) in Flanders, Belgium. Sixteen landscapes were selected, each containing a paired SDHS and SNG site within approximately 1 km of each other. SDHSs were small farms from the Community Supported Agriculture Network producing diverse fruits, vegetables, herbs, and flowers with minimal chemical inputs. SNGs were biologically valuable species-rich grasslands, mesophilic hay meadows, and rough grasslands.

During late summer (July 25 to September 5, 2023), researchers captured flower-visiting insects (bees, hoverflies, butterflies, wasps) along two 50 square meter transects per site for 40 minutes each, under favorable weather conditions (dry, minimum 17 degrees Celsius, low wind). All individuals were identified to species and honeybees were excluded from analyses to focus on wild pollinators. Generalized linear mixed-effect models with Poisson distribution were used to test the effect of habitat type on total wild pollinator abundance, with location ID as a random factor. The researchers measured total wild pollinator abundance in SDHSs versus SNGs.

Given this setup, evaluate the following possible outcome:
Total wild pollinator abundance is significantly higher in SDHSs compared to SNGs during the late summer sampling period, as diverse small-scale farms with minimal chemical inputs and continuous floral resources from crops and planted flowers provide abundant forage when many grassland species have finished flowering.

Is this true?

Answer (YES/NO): NO